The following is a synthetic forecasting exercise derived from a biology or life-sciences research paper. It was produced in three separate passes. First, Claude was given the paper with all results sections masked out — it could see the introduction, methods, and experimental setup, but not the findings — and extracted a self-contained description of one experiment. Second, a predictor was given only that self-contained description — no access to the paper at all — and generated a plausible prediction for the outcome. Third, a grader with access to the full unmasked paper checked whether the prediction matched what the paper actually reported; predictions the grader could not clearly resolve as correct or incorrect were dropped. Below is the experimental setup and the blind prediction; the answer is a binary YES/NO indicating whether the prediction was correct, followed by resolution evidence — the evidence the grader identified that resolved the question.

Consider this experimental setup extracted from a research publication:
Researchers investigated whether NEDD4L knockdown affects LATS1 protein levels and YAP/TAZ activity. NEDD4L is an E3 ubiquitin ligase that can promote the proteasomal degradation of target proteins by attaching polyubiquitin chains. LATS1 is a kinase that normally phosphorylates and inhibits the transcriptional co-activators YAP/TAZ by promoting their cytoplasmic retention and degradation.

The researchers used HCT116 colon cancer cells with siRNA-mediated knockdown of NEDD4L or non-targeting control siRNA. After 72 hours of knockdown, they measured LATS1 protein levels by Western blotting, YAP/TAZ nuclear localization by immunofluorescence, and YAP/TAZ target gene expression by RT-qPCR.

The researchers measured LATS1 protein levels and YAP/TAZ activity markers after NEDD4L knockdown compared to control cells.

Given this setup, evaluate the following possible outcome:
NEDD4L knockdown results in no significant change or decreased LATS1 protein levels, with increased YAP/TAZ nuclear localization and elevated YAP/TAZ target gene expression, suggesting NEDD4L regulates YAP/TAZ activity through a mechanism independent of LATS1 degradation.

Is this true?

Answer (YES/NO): NO